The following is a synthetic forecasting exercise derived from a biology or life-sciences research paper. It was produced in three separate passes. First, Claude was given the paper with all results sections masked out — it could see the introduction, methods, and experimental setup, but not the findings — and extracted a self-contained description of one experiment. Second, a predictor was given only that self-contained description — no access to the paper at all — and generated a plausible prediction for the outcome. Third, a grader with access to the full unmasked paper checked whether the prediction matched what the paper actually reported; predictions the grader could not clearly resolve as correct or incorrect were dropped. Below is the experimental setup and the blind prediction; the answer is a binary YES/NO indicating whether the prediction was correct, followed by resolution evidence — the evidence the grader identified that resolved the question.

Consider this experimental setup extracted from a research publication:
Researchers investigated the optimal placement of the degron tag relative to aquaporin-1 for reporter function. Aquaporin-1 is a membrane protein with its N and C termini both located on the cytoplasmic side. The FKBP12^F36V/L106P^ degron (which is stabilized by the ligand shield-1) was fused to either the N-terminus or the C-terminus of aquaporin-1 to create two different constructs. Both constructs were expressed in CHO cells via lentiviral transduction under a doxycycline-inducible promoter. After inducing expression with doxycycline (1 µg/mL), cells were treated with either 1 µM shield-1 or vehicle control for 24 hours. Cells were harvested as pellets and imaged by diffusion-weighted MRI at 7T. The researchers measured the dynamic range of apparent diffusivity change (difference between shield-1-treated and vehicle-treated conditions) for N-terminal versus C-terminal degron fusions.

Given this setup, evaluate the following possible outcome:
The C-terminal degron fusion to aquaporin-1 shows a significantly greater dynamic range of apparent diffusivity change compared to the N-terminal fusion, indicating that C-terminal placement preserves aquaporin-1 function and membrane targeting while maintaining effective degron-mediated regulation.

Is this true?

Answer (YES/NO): NO